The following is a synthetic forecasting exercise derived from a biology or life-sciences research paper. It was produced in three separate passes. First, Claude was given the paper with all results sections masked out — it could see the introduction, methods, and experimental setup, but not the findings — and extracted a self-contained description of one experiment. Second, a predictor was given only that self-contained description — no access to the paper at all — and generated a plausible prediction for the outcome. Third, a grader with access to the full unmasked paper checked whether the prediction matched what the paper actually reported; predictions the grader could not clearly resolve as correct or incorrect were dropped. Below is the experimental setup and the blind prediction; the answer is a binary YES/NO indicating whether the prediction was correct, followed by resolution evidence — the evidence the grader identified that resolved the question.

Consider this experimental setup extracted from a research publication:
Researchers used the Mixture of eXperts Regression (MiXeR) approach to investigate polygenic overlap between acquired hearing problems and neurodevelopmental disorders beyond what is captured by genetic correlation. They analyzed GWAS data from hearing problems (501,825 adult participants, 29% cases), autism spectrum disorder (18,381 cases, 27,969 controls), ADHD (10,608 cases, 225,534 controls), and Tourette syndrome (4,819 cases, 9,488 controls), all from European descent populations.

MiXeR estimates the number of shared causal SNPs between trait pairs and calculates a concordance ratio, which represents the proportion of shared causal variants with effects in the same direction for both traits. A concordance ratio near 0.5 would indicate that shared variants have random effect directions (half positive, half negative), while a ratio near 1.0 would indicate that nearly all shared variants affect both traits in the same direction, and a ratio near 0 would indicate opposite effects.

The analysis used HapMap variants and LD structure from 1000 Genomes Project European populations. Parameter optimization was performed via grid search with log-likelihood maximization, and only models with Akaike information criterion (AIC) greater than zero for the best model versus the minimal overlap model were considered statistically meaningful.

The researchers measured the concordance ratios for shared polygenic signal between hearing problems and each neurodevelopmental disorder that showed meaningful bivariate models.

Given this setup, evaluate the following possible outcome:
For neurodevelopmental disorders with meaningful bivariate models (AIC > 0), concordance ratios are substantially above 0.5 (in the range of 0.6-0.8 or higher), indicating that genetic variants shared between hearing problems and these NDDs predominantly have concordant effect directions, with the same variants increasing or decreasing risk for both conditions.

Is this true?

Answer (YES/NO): NO